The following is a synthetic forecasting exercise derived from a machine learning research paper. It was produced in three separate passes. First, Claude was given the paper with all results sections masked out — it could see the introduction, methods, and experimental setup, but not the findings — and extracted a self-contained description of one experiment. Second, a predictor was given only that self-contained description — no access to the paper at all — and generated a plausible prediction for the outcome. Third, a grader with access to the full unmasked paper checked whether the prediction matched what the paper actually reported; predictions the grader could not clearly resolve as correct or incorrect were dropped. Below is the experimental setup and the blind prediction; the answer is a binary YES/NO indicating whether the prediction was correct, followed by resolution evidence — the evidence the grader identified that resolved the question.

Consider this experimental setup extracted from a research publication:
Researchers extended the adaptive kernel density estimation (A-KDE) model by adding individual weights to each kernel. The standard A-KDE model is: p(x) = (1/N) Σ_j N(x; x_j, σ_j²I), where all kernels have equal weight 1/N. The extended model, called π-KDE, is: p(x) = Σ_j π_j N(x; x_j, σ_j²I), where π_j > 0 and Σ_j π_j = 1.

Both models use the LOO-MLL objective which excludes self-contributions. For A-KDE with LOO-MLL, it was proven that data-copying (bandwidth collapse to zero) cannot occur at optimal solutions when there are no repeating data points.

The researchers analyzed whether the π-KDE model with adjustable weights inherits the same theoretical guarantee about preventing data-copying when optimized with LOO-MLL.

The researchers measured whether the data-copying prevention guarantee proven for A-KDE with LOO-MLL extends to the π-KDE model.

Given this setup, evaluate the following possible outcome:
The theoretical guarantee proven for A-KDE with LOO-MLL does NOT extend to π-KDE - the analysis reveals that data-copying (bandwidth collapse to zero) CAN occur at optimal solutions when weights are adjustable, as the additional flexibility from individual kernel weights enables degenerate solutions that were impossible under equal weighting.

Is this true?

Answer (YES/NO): NO